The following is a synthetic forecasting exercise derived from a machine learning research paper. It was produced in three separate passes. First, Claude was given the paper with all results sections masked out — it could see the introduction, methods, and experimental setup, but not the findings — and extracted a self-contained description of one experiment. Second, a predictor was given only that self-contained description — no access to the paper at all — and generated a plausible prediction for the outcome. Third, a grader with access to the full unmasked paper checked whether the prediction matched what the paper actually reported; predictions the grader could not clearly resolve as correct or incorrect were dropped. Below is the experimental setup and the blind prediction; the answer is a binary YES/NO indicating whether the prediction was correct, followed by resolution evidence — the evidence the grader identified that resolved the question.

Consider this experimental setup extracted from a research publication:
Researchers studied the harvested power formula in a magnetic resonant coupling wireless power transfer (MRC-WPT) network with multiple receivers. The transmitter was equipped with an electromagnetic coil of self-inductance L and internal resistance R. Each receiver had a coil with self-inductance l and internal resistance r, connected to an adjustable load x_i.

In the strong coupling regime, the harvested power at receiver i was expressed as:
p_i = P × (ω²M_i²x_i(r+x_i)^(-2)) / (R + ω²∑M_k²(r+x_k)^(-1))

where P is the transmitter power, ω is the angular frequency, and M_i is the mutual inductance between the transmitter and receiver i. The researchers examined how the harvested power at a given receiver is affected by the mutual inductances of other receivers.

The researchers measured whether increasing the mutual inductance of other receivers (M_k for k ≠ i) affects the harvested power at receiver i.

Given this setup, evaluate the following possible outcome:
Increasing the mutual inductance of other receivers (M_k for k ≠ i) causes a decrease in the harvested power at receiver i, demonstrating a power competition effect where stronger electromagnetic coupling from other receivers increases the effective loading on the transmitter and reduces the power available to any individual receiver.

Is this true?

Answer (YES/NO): YES